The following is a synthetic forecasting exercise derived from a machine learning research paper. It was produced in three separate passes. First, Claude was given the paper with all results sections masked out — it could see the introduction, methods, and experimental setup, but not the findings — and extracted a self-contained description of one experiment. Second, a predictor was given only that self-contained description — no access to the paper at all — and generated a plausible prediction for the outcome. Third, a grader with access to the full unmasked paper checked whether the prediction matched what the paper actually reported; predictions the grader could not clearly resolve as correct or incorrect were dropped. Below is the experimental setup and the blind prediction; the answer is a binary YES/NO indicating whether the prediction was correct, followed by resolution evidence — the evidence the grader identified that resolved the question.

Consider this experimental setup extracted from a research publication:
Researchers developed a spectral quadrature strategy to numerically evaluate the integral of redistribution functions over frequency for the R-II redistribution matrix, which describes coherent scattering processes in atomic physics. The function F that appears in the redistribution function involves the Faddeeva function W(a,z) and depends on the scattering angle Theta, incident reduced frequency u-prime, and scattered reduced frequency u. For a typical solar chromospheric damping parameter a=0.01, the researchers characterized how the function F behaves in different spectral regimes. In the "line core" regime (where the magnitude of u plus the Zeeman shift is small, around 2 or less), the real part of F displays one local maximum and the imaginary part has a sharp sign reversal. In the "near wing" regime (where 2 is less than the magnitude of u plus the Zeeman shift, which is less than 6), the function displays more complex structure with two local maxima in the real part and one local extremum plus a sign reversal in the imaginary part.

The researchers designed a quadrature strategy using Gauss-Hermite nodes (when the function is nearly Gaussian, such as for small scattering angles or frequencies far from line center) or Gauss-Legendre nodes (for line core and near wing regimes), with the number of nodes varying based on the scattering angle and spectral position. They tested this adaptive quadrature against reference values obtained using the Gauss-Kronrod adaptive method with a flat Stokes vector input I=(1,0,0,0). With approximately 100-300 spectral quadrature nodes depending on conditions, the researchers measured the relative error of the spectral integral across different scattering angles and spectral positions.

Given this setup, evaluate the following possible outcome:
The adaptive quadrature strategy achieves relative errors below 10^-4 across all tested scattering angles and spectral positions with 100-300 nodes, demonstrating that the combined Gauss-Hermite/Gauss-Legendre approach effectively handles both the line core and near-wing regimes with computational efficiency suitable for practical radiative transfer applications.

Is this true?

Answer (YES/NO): YES